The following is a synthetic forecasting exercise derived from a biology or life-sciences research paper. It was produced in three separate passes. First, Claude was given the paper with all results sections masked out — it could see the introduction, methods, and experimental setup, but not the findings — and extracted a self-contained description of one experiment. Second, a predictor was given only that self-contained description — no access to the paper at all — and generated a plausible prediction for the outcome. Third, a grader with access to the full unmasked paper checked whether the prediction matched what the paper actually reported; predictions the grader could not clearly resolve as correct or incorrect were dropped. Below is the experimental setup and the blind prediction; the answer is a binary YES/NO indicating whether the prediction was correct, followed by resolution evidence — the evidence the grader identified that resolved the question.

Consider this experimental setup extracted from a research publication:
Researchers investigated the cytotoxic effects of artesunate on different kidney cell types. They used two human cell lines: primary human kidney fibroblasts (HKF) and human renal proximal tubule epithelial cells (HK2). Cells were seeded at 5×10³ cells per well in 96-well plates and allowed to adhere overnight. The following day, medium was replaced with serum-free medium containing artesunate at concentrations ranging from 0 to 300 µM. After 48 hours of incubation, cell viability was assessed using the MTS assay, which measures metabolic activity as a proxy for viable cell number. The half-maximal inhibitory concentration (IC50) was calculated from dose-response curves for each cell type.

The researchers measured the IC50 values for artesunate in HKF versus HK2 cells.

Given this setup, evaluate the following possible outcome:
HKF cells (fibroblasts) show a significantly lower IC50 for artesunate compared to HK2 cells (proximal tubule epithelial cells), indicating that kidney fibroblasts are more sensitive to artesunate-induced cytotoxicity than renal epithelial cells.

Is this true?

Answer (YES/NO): YES